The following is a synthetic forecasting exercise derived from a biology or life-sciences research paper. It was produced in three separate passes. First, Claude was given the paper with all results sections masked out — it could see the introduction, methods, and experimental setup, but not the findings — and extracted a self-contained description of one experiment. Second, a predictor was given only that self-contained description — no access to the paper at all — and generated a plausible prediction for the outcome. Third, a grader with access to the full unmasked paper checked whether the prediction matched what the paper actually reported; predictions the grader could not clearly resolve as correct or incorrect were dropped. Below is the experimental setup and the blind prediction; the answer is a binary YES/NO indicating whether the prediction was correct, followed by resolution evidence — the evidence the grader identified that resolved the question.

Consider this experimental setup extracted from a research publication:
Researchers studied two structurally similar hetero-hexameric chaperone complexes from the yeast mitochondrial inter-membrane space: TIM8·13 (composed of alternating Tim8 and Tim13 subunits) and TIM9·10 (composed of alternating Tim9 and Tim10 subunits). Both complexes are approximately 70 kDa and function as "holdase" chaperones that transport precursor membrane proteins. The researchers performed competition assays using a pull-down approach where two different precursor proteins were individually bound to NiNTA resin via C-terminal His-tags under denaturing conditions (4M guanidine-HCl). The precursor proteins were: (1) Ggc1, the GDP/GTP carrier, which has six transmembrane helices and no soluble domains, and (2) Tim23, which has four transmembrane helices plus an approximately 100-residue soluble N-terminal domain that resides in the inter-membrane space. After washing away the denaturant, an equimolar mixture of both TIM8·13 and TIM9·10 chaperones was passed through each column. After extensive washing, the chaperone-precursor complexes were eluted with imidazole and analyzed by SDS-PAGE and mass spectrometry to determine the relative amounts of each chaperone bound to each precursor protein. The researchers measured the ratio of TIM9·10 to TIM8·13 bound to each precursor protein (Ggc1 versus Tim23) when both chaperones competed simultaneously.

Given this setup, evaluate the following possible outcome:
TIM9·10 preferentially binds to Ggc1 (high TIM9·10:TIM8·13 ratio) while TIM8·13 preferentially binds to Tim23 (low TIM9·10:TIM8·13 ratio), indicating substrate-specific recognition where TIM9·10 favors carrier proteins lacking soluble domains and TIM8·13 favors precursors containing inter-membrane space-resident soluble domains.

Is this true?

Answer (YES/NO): YES